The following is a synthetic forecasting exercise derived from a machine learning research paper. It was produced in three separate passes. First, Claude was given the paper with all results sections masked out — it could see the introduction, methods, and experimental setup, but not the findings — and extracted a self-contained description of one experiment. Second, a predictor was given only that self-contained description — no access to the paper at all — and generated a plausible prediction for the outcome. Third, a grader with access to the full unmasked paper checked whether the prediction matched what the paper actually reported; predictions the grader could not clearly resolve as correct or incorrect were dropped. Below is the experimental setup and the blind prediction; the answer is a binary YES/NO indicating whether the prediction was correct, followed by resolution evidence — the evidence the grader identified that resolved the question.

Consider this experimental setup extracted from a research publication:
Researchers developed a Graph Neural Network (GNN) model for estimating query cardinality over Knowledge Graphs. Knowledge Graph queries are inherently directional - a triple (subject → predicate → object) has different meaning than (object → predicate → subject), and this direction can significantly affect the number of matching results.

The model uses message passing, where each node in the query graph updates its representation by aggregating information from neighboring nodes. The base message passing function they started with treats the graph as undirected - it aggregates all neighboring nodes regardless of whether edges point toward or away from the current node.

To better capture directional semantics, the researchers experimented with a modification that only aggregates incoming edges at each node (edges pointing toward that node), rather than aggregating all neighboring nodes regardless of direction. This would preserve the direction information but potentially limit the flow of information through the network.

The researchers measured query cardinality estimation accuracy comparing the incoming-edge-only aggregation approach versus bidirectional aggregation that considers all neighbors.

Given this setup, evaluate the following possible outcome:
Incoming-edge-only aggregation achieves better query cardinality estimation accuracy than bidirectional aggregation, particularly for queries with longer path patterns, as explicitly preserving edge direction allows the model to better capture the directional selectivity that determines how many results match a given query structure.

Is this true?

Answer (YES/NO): NO